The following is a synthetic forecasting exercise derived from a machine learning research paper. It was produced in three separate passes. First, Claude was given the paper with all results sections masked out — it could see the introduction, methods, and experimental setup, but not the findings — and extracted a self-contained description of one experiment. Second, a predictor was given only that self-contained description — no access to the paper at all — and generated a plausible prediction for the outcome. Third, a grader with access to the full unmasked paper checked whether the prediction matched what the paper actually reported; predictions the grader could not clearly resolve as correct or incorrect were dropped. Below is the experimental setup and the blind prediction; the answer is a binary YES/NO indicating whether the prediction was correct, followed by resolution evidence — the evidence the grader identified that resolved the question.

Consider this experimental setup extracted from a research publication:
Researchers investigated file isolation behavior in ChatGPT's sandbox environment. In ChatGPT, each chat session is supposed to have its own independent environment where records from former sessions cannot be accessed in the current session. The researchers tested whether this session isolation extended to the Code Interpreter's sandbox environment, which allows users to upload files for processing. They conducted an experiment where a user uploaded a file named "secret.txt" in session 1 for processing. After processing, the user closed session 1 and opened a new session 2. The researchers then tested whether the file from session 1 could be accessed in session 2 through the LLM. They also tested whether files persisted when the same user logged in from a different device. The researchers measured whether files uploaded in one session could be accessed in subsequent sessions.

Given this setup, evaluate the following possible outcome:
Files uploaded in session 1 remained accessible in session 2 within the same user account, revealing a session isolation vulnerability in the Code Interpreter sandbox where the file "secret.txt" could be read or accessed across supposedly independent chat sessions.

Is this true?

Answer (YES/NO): YES